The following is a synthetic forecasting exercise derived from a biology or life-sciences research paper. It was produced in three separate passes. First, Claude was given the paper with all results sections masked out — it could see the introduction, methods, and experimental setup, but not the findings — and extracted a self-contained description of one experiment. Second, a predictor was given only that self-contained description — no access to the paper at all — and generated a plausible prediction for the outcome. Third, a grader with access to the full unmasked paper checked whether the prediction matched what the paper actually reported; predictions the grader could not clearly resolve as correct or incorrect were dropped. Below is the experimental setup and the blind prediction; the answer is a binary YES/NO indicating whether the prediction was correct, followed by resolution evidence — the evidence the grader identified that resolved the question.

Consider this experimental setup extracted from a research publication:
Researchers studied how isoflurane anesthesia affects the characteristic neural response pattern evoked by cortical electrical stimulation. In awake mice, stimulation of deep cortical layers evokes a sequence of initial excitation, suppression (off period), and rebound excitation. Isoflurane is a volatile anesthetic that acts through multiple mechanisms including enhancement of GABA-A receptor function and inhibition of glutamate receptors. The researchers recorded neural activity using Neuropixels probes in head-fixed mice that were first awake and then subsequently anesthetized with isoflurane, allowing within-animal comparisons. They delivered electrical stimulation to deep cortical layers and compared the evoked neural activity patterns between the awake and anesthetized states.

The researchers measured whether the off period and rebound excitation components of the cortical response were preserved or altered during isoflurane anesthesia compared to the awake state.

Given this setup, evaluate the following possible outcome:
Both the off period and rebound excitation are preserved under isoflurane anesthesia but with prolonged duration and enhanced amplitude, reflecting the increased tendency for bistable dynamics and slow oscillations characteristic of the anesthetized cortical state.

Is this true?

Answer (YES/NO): NO